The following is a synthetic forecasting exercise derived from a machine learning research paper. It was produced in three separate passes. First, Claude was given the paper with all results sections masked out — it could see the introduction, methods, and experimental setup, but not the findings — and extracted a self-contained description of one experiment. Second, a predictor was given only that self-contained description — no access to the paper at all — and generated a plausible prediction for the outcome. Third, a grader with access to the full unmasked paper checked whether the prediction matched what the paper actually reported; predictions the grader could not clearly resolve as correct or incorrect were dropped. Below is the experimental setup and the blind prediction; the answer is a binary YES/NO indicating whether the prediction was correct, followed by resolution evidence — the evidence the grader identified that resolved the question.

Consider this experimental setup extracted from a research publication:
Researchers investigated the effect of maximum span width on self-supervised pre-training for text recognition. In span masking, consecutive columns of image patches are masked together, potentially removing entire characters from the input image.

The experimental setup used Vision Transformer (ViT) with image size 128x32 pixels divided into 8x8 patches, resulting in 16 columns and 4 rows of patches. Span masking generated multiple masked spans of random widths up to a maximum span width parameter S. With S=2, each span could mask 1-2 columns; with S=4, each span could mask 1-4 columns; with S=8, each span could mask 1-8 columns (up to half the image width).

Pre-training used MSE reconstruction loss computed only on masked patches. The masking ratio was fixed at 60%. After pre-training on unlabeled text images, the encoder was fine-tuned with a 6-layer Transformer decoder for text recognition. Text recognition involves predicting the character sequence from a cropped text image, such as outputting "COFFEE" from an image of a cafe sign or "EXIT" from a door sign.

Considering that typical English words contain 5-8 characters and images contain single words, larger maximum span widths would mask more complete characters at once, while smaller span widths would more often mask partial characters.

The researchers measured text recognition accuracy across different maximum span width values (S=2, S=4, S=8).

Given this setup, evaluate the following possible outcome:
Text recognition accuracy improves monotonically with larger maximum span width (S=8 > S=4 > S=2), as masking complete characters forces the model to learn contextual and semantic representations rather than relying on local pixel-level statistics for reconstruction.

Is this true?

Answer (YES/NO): NO